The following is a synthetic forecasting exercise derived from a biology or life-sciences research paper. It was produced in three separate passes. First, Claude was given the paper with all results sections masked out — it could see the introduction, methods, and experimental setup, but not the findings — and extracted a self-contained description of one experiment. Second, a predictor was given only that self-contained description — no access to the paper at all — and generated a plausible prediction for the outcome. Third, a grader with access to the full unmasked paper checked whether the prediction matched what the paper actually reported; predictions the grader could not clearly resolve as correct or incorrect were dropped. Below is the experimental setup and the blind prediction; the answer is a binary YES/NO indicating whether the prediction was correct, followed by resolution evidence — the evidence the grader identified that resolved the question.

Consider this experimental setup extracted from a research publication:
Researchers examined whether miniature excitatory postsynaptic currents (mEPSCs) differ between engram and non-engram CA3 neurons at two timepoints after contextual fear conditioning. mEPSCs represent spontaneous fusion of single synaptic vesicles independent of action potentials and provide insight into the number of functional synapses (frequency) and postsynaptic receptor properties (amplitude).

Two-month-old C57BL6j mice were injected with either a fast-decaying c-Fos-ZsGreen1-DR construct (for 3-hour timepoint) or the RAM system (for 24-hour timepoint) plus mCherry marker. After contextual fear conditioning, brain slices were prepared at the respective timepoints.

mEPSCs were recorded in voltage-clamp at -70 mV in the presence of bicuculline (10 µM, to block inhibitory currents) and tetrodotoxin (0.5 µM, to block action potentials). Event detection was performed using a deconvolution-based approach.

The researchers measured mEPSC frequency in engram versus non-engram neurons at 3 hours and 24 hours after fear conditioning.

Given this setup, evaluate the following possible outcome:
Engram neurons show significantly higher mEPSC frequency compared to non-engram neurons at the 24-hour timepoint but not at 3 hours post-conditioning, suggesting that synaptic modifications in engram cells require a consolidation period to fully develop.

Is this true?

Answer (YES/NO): NO